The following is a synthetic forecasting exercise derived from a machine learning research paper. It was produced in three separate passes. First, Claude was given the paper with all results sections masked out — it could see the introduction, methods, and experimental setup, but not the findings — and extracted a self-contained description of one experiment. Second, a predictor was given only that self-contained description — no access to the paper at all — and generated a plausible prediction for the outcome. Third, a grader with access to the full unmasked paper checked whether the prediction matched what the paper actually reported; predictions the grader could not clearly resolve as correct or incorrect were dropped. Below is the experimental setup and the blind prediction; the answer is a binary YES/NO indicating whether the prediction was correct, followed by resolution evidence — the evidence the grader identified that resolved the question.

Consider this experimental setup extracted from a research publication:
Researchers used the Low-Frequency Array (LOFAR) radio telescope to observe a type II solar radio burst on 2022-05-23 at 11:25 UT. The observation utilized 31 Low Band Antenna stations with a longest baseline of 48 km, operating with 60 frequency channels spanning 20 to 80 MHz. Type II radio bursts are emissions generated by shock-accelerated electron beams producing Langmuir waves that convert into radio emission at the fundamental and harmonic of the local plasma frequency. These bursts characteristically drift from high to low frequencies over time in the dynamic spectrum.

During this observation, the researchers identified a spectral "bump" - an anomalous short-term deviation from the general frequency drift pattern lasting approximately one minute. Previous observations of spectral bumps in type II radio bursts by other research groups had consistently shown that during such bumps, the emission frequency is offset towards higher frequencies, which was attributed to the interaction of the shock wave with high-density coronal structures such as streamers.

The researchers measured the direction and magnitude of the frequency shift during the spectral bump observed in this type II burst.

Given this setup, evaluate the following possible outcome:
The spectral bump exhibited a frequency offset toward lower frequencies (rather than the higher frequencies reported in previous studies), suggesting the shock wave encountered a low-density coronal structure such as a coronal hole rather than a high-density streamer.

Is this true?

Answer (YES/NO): YES